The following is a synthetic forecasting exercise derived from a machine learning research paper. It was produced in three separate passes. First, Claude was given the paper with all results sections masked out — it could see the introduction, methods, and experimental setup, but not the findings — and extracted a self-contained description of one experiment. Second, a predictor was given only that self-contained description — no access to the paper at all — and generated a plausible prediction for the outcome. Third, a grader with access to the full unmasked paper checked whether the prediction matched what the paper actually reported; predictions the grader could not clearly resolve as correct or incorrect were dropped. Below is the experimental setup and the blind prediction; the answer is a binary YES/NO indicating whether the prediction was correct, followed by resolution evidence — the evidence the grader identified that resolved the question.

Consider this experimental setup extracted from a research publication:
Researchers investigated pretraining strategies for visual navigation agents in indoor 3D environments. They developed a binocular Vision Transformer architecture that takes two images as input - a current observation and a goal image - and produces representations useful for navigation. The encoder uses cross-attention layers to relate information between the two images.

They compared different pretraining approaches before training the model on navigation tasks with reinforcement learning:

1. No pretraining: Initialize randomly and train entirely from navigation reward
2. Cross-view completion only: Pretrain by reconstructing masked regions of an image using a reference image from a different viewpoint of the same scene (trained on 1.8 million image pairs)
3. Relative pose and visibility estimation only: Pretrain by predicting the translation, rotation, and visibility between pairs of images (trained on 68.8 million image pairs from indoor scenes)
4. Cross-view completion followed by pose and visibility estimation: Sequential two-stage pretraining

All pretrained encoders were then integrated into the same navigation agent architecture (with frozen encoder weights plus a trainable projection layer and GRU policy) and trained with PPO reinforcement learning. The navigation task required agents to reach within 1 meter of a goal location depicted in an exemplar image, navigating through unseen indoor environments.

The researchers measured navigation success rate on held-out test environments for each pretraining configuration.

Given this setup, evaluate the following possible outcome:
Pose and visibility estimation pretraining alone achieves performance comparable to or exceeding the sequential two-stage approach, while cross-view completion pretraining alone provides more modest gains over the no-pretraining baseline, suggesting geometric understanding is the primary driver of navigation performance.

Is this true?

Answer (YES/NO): NO